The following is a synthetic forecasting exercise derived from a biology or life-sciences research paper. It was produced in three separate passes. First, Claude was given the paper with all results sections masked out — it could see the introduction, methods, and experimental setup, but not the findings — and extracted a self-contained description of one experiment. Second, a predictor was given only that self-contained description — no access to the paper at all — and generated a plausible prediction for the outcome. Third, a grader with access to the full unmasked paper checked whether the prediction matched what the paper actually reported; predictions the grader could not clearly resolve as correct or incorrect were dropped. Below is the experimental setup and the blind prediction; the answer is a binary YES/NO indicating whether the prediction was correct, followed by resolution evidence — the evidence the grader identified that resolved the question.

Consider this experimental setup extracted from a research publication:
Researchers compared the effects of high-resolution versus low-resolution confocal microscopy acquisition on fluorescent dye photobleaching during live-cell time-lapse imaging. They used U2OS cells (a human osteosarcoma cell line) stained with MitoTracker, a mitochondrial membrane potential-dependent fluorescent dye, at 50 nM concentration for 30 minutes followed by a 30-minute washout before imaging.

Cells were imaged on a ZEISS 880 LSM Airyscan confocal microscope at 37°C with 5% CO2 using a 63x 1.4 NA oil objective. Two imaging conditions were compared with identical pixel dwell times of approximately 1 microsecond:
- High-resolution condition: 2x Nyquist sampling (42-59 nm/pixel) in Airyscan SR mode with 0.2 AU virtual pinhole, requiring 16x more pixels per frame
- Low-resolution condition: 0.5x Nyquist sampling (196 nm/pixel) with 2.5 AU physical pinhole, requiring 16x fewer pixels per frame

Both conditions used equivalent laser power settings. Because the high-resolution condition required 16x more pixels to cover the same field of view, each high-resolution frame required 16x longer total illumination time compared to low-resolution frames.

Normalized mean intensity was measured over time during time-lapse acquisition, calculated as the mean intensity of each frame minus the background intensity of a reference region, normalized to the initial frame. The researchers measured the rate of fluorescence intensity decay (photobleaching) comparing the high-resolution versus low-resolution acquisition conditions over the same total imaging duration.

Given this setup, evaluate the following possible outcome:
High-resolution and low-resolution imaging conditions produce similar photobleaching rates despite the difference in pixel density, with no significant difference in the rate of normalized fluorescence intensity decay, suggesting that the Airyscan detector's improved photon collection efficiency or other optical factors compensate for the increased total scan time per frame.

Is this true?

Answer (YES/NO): NO